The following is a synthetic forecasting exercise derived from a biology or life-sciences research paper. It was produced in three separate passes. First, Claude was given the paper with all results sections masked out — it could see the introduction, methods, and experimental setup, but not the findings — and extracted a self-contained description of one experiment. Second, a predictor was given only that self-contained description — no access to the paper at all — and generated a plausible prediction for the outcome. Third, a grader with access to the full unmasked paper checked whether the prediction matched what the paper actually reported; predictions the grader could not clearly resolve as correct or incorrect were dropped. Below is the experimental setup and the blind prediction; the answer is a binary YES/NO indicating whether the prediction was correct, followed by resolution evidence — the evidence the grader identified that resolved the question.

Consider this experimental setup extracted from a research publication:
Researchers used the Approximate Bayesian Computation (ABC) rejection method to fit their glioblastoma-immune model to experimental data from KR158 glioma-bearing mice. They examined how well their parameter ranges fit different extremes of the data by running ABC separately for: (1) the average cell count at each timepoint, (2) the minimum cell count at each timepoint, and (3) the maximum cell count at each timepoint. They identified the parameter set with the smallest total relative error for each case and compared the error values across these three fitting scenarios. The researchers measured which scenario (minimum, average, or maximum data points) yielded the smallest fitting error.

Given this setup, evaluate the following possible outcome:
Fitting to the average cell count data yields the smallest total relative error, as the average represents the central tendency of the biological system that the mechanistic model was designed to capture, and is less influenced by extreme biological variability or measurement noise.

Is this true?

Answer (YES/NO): YES